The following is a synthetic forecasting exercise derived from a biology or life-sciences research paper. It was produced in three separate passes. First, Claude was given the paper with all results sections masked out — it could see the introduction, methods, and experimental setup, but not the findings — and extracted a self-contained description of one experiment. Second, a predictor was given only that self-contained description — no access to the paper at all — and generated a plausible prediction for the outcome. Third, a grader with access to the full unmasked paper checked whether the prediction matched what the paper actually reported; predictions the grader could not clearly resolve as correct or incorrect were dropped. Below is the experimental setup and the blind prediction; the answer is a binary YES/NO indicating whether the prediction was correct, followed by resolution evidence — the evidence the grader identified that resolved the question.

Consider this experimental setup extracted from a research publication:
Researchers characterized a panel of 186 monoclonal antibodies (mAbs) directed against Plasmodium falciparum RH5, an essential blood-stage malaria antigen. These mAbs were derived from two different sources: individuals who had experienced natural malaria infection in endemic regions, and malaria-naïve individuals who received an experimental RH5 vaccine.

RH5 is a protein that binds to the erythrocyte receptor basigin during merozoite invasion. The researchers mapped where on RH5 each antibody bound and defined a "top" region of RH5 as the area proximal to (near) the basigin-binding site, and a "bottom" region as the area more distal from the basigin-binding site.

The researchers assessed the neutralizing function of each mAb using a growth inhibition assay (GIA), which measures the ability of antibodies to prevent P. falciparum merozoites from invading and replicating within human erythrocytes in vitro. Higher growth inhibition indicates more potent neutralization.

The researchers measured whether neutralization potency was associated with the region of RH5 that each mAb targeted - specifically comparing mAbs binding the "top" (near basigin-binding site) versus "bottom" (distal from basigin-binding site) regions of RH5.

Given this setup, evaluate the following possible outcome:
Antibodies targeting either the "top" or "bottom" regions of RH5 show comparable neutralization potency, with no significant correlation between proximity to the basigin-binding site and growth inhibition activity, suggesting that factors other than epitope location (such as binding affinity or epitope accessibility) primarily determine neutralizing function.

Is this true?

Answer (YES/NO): NO